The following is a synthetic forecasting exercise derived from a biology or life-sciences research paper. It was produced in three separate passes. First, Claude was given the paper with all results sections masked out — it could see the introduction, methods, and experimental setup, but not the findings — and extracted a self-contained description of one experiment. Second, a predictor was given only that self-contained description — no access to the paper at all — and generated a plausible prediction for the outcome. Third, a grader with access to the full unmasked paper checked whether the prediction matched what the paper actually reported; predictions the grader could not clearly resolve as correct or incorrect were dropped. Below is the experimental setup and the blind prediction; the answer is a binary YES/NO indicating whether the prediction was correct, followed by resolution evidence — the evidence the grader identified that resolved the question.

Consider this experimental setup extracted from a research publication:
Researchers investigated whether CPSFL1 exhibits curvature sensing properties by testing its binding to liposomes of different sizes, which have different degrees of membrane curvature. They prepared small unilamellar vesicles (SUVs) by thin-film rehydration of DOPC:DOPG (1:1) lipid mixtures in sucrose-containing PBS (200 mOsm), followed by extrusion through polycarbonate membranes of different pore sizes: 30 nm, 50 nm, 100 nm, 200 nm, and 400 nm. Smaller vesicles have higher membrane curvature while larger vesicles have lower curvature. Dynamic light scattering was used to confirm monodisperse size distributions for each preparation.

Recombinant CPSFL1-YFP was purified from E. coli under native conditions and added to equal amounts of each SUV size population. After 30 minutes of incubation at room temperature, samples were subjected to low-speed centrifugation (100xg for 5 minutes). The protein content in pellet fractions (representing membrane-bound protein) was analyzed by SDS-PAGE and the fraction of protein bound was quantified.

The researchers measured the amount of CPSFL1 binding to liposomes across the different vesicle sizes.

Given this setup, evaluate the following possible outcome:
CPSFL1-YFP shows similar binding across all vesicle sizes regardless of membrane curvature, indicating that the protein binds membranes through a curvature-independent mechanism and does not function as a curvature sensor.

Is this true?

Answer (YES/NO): NO